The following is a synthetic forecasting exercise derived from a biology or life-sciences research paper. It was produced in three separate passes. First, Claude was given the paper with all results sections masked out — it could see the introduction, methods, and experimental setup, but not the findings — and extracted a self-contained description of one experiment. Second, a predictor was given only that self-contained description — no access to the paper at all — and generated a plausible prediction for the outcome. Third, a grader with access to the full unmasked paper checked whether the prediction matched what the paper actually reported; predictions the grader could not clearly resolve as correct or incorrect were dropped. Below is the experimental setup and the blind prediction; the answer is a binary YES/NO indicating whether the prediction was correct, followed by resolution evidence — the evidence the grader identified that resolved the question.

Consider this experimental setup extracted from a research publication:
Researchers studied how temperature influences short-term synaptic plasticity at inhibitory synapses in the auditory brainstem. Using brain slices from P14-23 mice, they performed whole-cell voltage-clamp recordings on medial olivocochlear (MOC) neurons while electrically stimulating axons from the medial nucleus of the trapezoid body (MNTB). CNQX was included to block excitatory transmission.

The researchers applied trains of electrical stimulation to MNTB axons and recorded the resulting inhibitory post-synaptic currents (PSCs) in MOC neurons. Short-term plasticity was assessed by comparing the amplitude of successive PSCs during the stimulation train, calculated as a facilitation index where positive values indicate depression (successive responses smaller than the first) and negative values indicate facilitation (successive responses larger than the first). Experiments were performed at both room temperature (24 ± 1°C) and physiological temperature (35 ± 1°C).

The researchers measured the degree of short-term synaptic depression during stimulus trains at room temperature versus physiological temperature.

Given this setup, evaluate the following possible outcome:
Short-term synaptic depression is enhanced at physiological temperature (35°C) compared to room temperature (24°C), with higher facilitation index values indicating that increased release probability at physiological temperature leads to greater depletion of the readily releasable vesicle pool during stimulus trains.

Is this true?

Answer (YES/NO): NO